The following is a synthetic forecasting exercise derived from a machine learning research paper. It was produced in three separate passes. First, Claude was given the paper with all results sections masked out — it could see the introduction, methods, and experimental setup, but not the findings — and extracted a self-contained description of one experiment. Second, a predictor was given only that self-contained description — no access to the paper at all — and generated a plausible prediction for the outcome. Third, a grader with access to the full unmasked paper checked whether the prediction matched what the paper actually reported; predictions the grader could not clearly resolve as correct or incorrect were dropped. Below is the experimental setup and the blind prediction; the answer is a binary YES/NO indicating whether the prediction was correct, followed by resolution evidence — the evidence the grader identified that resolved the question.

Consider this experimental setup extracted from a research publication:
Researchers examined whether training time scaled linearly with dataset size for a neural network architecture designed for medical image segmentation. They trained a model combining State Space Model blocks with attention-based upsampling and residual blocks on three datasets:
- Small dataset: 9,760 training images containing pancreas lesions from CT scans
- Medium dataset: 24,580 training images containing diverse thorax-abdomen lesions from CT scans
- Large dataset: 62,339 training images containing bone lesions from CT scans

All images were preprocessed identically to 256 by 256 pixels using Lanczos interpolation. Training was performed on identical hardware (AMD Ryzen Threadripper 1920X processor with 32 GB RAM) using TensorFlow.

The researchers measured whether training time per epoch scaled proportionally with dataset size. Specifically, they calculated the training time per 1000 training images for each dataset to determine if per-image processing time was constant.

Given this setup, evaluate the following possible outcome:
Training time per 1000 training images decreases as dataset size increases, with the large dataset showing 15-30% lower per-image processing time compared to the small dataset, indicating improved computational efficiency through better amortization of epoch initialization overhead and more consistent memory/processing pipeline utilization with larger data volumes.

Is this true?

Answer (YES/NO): NO